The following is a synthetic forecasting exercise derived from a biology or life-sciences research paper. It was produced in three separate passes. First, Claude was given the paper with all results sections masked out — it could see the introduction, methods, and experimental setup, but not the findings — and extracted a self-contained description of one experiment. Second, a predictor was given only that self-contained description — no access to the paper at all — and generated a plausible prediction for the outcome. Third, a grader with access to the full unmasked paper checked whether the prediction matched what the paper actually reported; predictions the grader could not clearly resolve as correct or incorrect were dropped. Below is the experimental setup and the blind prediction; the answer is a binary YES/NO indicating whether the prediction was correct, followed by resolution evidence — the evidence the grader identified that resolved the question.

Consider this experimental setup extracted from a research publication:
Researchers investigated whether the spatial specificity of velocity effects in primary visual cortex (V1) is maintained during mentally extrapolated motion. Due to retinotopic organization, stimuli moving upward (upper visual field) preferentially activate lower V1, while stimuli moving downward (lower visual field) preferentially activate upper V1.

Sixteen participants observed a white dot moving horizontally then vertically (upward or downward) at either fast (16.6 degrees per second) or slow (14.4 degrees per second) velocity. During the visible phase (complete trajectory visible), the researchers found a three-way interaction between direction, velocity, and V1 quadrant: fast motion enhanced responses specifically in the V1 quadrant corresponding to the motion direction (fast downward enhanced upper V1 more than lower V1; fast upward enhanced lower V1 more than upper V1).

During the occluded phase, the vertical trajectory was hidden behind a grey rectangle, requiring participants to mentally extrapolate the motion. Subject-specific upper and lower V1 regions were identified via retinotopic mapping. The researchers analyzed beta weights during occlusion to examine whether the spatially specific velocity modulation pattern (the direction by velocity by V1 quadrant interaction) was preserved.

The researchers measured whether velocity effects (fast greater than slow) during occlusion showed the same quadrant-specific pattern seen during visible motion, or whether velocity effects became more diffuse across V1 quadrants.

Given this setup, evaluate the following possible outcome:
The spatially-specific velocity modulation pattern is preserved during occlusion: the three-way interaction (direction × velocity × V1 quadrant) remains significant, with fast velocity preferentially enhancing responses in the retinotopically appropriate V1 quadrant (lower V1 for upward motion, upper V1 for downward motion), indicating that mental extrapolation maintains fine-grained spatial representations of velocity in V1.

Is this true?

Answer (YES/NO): NO